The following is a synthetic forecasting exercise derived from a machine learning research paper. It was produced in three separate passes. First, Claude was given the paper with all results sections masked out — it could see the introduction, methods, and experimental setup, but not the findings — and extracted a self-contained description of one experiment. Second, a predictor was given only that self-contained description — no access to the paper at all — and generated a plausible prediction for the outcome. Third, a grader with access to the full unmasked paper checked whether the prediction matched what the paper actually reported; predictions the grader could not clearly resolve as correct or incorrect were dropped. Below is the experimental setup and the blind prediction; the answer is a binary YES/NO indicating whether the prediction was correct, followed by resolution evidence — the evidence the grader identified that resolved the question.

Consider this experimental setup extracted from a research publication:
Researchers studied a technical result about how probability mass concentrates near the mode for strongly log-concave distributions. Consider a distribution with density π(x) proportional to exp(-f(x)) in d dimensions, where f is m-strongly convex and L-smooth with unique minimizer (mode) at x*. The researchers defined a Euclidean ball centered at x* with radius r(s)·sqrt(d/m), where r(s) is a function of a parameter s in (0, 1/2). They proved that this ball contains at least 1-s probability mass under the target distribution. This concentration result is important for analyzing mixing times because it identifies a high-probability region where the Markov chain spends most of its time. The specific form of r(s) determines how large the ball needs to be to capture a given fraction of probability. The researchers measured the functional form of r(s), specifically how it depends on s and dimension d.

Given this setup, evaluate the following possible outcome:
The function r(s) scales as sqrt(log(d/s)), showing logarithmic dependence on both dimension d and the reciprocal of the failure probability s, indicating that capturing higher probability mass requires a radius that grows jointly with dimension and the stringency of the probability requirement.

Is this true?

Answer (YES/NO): NO